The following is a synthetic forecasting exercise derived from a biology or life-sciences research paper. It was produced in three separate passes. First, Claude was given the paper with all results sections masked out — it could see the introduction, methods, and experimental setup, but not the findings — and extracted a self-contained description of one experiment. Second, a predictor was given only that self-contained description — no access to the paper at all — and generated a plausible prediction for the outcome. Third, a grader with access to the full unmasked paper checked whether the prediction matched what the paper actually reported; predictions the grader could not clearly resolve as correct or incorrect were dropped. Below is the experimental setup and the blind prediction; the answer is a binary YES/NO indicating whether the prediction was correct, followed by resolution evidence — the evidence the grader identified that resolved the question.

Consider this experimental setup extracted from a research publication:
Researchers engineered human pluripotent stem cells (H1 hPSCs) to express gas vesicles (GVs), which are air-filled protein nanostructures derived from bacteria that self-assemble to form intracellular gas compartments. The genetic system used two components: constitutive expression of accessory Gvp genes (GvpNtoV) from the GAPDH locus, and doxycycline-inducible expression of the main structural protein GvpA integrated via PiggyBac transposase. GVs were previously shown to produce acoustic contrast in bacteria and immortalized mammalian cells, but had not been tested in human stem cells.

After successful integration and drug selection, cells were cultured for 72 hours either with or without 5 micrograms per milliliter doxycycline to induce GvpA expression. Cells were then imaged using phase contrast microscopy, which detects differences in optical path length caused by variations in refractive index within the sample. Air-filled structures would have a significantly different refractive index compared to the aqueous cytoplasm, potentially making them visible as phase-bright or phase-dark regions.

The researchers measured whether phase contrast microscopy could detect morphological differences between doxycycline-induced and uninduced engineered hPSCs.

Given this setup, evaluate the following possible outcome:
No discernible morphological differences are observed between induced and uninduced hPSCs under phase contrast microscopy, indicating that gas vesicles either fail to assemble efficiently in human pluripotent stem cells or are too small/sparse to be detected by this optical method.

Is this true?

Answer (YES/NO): NO